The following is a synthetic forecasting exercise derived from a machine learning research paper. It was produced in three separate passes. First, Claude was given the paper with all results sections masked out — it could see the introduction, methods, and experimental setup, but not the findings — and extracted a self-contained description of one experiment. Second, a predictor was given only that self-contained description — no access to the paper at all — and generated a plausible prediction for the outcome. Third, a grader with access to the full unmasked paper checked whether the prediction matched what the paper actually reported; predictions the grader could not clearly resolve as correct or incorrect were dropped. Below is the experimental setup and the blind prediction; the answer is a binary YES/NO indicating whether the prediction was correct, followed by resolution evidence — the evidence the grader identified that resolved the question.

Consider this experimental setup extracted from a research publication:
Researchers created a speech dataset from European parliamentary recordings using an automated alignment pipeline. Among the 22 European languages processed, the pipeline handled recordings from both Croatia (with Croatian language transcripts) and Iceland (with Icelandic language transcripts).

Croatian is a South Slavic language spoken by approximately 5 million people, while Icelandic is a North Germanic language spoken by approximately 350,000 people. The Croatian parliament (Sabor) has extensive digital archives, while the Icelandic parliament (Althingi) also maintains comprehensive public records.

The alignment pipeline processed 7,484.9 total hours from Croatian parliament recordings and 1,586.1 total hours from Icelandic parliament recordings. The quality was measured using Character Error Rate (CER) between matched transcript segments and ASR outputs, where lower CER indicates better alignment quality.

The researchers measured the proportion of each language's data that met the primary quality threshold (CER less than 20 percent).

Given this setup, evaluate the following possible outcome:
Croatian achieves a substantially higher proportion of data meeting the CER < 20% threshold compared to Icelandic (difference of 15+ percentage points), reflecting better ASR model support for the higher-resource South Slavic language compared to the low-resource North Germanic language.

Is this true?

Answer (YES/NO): YES